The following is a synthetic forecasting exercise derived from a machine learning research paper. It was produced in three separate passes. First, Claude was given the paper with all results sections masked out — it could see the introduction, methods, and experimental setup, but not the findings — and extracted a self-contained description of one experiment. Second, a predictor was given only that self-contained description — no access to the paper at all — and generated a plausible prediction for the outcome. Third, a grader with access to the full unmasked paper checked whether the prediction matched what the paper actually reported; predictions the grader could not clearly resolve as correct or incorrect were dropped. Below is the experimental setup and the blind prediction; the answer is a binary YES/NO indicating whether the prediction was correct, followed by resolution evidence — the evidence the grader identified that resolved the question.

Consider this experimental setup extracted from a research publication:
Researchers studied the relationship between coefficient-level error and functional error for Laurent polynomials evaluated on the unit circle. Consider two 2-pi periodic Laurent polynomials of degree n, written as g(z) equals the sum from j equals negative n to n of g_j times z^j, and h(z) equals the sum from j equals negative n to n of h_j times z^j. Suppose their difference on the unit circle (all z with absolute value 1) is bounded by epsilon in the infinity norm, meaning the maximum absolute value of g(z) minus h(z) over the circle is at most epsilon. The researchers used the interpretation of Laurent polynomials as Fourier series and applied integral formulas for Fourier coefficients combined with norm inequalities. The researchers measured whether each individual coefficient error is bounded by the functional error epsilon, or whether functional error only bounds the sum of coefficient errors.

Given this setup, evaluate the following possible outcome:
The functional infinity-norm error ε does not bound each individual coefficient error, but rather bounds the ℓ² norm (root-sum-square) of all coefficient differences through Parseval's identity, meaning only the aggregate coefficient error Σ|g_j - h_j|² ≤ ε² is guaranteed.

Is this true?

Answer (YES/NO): NO